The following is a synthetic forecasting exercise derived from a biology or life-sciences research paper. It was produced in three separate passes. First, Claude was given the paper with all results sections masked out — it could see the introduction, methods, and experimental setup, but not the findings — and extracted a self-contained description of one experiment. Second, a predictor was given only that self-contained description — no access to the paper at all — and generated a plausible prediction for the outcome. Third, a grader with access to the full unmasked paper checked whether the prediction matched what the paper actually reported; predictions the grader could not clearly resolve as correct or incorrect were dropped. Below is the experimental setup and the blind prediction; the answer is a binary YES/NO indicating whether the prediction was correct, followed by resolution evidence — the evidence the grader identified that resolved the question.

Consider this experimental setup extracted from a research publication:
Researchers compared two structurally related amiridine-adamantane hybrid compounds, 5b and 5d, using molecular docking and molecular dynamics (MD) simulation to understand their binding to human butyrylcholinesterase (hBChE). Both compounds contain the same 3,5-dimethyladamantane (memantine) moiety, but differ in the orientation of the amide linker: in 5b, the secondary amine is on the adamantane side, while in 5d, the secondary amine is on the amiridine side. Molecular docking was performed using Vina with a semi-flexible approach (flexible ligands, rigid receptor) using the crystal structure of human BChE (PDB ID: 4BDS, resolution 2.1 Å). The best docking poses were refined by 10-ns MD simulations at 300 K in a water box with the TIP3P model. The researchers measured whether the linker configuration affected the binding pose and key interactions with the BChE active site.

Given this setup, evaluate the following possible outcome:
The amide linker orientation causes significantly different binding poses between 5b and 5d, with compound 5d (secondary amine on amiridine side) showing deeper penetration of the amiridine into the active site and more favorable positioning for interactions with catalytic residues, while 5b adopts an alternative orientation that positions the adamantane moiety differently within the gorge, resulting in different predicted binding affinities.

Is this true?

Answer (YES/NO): YES